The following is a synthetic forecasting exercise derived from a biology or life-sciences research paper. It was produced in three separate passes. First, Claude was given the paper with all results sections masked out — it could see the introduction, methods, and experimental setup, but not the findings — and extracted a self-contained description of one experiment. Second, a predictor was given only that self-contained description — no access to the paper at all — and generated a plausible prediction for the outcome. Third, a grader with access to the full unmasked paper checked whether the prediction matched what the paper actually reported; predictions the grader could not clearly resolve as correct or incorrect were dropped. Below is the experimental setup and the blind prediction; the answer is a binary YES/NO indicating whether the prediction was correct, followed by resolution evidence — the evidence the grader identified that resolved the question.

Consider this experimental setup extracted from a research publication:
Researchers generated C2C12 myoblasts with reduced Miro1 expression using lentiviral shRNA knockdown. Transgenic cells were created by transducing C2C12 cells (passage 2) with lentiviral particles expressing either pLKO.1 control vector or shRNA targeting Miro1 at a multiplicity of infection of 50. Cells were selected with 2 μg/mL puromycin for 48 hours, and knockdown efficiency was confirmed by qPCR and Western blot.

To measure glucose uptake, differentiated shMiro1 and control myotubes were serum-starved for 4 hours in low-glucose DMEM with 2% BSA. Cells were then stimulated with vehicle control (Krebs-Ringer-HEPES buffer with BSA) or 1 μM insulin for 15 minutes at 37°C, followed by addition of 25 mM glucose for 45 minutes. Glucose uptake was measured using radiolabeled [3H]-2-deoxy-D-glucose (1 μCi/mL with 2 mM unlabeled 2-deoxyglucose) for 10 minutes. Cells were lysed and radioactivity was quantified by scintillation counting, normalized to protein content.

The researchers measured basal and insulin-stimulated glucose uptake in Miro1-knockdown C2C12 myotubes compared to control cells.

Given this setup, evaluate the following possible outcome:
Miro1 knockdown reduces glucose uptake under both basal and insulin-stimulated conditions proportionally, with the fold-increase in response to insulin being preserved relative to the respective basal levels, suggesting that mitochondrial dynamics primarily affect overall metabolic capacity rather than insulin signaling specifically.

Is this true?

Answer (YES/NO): NO